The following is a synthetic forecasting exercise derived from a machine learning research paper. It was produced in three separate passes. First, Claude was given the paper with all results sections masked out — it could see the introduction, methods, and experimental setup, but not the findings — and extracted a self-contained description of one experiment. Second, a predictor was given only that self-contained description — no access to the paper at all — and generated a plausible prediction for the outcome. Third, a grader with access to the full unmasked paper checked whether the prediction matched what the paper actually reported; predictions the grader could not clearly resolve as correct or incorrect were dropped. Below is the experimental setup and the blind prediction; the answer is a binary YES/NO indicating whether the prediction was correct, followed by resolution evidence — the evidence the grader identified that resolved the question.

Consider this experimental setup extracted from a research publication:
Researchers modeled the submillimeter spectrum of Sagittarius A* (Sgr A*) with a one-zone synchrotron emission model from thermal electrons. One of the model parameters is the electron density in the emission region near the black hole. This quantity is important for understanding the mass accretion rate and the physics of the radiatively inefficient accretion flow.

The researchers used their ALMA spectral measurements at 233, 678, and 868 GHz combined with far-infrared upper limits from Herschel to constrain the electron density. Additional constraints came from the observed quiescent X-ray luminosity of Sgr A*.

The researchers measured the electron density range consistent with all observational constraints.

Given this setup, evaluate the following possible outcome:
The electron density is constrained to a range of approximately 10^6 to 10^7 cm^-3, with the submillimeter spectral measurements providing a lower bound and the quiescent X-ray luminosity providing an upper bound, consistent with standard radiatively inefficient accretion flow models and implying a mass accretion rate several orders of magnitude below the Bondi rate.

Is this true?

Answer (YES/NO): NO